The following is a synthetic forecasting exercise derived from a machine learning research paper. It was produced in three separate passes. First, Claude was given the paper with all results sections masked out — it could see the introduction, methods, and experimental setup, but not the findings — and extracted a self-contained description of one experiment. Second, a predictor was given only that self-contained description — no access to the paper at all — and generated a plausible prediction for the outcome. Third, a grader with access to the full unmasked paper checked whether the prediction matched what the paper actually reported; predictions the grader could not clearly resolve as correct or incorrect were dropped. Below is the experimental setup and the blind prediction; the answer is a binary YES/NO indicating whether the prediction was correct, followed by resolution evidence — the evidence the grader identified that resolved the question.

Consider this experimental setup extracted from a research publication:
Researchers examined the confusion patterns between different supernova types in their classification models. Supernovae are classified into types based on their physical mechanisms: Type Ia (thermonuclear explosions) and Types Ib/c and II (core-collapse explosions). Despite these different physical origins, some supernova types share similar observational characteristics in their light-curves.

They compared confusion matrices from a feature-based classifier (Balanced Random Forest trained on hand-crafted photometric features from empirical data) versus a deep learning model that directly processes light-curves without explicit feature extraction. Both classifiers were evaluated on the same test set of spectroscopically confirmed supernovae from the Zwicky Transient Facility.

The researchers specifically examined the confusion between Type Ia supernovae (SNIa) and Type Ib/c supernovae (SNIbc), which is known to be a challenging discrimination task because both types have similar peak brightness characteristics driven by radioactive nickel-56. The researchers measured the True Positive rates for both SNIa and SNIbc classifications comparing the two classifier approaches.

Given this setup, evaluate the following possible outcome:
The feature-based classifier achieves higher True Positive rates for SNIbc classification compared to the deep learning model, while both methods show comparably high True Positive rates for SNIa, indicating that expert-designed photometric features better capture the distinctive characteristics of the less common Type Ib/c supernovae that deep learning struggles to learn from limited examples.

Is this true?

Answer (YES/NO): NO